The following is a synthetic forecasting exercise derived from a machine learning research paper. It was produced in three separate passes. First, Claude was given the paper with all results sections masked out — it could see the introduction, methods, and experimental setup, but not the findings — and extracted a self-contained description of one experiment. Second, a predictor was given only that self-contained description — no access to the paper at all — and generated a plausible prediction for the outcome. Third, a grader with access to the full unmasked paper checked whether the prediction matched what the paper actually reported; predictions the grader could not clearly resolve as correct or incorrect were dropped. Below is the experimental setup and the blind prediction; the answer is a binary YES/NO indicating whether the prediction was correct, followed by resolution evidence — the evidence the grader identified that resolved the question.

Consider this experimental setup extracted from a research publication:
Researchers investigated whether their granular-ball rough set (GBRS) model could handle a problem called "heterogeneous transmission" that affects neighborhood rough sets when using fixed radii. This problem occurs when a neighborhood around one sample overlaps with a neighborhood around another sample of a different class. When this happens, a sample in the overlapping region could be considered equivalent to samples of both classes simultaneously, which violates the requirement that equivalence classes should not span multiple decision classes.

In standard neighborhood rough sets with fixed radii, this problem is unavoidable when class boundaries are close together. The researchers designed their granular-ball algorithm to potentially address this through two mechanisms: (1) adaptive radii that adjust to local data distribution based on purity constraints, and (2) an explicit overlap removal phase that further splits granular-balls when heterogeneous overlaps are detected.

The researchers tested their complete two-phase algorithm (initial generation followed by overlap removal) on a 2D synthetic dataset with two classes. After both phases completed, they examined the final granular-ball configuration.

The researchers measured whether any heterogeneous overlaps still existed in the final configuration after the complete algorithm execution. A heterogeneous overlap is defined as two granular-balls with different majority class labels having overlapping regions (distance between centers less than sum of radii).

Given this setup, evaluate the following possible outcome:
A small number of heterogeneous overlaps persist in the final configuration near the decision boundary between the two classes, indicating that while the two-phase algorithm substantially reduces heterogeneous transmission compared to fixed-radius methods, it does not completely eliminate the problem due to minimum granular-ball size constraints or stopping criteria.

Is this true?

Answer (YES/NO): NO